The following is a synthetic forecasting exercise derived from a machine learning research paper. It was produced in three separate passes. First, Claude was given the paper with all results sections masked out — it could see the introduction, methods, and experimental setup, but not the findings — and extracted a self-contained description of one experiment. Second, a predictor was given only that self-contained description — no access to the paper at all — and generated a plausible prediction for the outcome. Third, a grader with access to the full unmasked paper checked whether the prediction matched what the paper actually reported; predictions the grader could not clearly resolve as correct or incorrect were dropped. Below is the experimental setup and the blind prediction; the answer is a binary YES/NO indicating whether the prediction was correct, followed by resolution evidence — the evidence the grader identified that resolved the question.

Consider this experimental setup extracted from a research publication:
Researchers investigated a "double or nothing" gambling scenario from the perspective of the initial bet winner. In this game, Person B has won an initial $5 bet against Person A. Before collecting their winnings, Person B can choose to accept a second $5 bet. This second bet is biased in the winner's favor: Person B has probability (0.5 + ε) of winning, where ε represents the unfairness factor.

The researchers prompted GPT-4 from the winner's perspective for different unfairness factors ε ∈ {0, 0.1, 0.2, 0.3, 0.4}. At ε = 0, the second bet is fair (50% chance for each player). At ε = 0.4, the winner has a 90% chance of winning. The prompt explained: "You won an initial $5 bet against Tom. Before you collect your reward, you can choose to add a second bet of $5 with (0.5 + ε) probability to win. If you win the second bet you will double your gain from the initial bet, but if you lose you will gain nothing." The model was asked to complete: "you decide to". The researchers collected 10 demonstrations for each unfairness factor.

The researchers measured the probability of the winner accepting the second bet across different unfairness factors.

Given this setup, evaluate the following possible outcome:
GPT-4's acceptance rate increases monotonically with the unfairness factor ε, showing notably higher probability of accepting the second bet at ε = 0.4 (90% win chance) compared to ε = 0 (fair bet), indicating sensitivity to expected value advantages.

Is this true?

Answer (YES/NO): YES